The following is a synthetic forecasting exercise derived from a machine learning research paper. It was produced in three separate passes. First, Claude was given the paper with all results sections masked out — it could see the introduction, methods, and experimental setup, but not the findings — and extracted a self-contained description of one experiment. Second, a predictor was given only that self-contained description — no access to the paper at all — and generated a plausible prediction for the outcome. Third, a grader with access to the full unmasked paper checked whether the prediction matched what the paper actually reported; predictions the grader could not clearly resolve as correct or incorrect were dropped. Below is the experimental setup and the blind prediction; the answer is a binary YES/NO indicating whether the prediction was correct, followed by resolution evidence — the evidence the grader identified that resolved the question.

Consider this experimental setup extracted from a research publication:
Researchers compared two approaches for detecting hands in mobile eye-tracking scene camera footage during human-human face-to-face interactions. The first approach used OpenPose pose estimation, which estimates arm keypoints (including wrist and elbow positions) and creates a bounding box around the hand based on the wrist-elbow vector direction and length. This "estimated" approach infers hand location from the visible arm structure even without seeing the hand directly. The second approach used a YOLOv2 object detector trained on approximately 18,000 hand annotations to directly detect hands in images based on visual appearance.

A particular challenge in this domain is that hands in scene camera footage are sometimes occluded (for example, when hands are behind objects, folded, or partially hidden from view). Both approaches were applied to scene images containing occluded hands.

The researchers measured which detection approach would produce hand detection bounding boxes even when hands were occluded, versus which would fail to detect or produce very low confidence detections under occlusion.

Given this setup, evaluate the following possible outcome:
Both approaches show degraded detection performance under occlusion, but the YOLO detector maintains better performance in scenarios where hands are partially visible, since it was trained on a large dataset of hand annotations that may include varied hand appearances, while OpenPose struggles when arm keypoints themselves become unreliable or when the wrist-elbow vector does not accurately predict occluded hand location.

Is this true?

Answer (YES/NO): NO